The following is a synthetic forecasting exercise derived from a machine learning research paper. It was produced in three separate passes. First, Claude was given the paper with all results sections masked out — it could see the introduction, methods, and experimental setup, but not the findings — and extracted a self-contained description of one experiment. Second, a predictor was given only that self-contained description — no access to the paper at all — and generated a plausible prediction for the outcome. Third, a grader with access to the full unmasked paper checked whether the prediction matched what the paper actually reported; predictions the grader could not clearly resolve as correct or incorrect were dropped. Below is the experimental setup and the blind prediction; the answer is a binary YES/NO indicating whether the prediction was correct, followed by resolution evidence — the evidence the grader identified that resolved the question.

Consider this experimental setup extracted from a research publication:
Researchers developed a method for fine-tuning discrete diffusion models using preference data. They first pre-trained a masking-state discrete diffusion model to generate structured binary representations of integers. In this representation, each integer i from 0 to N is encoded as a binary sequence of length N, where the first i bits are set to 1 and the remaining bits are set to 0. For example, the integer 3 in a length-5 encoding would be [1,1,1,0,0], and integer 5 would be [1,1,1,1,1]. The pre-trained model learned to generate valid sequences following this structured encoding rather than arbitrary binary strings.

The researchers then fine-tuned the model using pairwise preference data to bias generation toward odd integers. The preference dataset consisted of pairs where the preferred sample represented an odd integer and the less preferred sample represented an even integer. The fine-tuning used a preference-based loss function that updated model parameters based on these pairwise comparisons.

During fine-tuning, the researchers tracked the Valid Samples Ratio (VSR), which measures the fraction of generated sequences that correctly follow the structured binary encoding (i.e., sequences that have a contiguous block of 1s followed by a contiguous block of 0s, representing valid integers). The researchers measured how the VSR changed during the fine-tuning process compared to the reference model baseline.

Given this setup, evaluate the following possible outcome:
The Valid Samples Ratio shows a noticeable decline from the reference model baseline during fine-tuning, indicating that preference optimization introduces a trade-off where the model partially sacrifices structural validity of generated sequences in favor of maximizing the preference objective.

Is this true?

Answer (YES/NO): NO